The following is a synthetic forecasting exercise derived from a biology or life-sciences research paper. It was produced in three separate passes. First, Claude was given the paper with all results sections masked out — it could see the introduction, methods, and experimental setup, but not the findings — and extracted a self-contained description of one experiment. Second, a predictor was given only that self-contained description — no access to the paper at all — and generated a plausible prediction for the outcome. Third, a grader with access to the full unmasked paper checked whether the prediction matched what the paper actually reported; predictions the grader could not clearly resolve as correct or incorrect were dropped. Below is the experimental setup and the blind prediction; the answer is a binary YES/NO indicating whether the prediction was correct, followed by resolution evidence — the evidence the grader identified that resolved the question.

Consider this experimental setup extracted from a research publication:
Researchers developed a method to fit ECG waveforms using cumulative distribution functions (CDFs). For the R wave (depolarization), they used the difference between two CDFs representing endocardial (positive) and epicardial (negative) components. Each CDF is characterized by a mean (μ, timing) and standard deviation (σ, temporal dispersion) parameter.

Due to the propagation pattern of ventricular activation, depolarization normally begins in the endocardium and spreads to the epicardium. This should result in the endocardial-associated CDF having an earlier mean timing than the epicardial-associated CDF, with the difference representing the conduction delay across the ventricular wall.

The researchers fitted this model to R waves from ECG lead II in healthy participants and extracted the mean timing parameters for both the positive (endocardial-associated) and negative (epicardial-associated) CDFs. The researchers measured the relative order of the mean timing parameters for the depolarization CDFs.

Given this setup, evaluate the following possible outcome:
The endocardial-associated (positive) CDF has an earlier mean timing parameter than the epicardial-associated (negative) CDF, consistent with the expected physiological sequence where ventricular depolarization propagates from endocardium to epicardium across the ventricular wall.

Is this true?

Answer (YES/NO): YES